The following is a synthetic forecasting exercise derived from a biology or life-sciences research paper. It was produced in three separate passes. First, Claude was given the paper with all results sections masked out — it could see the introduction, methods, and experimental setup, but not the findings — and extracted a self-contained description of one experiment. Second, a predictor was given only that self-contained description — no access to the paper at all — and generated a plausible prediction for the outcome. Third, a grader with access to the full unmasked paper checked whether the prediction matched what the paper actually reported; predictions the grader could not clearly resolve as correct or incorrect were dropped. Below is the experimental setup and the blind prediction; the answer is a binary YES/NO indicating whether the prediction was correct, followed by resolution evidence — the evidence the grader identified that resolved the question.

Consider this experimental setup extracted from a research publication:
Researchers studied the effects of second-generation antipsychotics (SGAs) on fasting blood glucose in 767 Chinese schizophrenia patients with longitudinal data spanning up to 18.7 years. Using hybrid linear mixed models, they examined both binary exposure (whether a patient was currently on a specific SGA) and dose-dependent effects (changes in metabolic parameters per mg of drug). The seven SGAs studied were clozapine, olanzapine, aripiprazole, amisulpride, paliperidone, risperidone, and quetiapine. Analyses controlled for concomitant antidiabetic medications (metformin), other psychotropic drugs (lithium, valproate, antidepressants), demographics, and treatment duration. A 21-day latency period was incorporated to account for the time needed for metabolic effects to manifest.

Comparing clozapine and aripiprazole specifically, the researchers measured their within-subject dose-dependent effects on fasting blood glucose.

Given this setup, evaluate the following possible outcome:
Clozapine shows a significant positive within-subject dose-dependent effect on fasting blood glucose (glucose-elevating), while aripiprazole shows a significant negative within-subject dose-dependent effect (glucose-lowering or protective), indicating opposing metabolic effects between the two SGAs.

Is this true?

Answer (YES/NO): NO